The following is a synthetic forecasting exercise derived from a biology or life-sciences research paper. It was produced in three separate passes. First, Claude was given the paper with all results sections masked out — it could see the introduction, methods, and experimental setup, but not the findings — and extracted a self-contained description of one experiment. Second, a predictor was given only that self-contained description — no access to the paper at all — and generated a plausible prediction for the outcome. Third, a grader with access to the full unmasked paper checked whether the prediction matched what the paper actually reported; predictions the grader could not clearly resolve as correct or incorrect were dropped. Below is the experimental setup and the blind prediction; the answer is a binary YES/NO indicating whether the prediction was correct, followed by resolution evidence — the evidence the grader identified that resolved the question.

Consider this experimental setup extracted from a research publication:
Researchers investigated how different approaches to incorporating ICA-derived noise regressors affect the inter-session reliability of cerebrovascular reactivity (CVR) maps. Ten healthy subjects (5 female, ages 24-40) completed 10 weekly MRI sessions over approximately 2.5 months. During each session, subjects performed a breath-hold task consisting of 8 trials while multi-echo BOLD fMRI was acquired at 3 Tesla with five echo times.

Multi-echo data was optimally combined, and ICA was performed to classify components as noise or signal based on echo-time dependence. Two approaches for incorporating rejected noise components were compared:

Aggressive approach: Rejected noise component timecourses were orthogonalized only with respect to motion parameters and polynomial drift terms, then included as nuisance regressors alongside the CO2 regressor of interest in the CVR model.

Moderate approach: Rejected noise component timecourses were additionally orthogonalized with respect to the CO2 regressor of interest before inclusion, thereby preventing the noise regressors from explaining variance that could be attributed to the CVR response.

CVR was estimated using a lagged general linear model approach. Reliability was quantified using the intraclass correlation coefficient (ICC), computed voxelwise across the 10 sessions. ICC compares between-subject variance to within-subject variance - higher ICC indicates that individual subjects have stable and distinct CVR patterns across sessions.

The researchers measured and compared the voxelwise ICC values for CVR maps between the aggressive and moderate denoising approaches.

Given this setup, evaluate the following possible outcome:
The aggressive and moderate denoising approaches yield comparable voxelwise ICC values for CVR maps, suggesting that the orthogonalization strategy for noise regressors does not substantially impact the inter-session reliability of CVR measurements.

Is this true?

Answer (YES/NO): NO